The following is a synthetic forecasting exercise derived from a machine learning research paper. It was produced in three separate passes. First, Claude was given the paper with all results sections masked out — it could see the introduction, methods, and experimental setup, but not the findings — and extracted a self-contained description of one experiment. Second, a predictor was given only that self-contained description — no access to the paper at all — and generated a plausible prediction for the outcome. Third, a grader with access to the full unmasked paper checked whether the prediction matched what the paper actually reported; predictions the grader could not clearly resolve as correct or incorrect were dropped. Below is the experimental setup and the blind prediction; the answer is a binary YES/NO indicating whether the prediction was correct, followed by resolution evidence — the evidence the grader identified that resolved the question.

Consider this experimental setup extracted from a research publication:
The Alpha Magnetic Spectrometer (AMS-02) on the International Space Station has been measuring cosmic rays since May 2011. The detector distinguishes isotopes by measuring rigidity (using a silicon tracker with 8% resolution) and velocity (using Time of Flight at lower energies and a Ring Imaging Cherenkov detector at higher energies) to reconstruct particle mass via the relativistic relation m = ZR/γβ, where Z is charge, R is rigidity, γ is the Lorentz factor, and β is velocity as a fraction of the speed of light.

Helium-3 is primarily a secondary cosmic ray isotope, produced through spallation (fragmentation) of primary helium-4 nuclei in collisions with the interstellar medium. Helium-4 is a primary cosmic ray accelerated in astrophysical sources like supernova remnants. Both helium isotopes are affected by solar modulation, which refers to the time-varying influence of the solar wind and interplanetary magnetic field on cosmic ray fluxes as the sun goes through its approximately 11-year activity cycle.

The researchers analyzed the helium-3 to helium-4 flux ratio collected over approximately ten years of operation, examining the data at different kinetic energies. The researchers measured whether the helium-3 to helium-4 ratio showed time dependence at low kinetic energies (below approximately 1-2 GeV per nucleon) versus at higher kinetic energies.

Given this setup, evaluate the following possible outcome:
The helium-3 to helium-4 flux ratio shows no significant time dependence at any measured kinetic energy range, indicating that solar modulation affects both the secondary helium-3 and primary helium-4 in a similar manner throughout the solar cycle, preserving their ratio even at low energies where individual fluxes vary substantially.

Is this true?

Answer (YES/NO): NO